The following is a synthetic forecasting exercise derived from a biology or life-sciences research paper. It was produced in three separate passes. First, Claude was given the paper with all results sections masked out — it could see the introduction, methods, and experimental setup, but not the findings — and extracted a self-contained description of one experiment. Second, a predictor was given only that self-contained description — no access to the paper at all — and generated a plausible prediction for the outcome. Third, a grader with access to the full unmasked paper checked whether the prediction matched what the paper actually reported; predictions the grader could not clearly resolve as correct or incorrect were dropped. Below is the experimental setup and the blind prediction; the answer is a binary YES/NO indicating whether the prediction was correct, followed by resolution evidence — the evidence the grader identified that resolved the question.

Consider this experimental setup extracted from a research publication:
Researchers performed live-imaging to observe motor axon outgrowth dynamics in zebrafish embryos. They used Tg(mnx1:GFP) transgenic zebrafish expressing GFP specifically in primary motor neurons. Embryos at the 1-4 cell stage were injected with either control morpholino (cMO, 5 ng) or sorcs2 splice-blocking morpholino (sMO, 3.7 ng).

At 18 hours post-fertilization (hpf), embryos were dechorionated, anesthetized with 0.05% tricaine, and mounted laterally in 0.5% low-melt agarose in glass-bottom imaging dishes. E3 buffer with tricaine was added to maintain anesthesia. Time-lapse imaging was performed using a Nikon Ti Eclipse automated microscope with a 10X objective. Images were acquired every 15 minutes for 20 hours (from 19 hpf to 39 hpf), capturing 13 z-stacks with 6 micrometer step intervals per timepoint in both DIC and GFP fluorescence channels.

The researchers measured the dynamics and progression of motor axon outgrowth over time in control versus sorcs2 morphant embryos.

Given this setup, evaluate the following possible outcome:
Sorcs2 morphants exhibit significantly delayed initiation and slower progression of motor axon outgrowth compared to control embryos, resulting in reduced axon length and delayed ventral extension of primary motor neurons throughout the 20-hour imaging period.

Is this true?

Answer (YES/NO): NO